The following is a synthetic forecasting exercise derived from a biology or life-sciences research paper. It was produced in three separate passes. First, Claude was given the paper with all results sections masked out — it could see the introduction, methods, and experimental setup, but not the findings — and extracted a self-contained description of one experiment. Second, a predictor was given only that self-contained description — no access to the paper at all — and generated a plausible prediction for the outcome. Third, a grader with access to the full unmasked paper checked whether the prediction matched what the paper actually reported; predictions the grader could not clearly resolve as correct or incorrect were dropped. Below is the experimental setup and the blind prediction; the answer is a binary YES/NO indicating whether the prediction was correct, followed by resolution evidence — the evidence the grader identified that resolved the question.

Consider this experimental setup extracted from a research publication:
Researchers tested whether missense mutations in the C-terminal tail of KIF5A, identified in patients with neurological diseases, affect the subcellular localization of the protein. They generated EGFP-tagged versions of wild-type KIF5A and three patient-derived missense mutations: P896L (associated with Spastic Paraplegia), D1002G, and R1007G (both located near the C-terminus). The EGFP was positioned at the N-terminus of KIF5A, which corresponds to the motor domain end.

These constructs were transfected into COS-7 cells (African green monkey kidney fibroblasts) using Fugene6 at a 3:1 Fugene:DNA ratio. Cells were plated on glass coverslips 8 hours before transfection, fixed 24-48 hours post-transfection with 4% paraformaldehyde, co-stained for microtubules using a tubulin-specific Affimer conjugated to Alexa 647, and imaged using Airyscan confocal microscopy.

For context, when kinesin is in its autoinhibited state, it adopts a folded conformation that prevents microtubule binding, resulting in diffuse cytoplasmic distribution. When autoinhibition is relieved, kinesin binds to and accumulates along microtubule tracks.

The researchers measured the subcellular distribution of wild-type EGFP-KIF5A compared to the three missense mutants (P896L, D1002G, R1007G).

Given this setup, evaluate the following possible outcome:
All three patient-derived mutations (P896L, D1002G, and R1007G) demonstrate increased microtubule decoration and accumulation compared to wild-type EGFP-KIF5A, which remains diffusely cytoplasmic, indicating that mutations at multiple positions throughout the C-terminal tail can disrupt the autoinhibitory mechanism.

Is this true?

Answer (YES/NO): NO